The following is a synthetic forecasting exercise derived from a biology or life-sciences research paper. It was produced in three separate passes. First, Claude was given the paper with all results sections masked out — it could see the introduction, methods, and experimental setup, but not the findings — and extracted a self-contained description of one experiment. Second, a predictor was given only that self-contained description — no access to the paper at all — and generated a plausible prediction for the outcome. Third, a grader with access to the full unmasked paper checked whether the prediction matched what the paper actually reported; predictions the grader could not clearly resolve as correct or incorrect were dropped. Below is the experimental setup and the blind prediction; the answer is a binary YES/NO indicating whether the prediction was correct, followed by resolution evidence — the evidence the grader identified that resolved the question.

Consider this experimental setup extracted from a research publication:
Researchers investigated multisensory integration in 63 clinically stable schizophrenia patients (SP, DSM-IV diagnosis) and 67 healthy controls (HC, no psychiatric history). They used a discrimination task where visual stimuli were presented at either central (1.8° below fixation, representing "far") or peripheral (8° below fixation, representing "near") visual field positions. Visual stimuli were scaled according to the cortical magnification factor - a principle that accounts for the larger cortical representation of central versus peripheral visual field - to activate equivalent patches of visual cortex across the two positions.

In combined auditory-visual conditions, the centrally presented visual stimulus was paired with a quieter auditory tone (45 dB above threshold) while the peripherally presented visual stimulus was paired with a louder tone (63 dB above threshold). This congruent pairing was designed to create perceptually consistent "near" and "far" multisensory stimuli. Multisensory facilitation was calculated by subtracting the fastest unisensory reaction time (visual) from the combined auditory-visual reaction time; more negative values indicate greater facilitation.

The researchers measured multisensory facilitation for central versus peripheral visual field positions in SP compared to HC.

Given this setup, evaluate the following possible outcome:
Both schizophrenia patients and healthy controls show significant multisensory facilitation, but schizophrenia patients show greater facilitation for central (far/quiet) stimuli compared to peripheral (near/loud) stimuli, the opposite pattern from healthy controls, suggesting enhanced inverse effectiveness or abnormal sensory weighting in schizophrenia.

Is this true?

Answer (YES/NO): NO